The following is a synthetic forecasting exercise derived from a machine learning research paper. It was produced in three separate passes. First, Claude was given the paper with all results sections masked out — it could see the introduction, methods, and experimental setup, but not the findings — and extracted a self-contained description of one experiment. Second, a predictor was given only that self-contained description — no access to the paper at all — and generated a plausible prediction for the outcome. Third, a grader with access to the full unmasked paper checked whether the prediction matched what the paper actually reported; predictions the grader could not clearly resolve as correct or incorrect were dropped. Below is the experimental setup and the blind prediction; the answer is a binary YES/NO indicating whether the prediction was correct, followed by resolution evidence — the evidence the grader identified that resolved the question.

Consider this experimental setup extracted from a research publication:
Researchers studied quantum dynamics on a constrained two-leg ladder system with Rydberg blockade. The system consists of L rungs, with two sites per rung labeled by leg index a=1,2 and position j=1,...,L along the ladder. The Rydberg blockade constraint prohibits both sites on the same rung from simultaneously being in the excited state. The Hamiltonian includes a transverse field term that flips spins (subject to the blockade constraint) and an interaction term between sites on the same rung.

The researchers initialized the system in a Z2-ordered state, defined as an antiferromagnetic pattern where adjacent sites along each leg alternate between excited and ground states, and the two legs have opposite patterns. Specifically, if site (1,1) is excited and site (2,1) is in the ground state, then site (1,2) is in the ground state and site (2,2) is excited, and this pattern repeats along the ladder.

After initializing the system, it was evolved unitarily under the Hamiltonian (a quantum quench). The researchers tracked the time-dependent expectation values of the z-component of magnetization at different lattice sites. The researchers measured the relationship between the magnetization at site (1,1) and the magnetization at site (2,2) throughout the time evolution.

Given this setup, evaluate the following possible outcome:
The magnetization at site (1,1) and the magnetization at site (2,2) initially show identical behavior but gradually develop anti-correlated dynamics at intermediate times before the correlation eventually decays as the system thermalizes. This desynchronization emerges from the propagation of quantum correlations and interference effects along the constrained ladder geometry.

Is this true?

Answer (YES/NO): NO